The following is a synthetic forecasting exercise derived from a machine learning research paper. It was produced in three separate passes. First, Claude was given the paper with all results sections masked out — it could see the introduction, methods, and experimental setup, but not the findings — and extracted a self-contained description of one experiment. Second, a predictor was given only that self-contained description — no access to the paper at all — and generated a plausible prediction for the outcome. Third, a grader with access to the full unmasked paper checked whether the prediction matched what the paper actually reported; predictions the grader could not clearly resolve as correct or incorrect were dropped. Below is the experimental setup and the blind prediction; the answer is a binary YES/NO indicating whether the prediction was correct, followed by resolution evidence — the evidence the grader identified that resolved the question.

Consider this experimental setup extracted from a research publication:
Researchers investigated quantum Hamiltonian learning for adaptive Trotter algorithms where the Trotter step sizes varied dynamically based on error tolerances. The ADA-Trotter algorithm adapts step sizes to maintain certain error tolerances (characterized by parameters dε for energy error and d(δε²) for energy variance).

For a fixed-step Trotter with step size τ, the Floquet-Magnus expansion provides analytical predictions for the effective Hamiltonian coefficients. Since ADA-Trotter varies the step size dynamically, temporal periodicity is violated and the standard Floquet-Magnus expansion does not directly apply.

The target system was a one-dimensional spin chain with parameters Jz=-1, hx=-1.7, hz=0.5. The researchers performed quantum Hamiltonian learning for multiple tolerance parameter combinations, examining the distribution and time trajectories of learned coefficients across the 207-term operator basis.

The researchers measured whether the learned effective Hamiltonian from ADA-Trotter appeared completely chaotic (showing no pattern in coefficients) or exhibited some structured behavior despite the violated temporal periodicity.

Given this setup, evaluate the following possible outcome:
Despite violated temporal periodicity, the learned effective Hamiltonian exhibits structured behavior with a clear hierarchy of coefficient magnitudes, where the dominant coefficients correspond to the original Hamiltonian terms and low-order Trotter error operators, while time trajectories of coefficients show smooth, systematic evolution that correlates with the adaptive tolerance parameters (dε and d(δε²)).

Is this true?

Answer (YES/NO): NO